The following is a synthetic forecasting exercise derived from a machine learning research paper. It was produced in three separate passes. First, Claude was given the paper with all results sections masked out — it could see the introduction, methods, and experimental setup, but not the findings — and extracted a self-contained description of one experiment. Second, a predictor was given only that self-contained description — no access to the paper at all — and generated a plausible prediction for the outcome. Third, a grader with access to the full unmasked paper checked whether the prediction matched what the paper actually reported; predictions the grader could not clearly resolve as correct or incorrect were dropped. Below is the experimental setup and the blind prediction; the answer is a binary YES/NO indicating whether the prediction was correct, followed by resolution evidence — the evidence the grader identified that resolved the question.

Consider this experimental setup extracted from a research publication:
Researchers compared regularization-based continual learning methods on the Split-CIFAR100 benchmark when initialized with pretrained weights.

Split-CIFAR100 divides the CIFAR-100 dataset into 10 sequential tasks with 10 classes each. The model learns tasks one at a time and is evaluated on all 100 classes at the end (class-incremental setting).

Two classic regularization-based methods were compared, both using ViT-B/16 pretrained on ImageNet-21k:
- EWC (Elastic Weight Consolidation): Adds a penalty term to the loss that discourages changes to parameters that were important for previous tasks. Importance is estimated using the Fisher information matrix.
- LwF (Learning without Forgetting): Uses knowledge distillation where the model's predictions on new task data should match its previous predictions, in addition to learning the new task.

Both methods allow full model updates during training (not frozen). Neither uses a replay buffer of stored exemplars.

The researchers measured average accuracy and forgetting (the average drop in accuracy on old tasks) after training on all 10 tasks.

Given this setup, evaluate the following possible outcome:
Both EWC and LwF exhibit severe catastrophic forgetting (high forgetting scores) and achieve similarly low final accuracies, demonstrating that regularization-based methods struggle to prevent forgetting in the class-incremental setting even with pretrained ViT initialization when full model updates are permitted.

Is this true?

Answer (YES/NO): NO